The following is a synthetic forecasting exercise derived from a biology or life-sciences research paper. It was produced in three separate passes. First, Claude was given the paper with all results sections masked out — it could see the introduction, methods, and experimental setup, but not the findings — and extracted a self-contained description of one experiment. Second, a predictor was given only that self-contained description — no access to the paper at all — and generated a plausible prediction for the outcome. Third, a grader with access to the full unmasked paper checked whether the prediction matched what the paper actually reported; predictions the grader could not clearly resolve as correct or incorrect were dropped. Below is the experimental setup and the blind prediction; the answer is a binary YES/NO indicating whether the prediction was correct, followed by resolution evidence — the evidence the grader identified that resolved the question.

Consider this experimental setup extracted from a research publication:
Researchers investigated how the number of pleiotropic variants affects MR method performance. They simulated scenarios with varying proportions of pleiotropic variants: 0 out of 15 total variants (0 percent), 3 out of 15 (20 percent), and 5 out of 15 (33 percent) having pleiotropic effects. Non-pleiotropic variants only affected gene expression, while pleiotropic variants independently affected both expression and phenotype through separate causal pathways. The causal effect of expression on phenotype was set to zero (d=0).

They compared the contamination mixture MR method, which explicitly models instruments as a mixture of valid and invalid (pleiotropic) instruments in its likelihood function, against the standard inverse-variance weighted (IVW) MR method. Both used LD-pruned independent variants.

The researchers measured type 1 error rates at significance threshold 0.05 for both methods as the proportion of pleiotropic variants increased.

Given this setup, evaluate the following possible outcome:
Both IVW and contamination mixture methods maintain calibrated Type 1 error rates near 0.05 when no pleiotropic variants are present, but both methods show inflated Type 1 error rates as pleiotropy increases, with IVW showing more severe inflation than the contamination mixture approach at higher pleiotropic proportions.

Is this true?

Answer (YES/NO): NO